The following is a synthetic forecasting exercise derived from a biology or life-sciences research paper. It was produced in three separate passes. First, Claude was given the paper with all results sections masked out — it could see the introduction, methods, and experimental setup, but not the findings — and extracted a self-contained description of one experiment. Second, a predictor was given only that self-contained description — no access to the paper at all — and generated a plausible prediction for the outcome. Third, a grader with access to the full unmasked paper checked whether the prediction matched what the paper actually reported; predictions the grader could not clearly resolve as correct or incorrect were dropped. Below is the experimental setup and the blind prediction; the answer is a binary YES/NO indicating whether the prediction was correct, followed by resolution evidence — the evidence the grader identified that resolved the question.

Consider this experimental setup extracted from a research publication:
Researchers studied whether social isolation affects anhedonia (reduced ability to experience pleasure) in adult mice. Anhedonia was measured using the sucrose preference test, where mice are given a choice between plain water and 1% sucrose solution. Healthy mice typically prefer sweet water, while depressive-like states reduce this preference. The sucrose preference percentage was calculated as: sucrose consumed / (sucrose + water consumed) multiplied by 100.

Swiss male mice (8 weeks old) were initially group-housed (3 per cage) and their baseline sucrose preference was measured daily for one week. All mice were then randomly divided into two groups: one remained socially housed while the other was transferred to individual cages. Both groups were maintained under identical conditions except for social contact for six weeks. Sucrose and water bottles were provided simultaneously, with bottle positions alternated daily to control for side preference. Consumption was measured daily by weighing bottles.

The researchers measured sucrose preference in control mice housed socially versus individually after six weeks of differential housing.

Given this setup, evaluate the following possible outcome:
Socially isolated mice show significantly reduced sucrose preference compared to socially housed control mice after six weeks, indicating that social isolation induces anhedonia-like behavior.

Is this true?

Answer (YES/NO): YES